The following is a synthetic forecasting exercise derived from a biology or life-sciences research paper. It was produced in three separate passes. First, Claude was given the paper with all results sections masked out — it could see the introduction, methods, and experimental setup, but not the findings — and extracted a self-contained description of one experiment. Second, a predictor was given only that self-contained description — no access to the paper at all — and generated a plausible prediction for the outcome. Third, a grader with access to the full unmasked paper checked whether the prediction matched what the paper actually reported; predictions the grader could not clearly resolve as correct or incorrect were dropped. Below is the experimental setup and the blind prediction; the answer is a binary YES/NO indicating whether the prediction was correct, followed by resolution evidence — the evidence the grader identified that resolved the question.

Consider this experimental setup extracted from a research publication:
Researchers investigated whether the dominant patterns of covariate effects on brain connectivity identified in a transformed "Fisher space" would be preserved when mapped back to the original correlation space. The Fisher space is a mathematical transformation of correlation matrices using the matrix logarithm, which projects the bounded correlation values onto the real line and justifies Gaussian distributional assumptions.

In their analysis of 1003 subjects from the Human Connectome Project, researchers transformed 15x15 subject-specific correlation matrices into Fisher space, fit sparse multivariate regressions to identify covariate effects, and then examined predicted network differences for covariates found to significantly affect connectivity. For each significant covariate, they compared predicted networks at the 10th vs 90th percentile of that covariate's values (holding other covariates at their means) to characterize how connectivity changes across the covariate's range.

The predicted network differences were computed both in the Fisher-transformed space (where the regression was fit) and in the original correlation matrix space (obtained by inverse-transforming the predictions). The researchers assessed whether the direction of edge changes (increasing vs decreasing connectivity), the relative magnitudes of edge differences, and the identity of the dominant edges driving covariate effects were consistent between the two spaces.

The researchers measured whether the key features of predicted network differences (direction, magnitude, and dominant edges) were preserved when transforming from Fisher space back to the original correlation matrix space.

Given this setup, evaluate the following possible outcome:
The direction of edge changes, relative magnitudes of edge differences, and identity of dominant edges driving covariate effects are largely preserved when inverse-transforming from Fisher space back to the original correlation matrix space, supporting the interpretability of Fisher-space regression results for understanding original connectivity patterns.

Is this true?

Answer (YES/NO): YES